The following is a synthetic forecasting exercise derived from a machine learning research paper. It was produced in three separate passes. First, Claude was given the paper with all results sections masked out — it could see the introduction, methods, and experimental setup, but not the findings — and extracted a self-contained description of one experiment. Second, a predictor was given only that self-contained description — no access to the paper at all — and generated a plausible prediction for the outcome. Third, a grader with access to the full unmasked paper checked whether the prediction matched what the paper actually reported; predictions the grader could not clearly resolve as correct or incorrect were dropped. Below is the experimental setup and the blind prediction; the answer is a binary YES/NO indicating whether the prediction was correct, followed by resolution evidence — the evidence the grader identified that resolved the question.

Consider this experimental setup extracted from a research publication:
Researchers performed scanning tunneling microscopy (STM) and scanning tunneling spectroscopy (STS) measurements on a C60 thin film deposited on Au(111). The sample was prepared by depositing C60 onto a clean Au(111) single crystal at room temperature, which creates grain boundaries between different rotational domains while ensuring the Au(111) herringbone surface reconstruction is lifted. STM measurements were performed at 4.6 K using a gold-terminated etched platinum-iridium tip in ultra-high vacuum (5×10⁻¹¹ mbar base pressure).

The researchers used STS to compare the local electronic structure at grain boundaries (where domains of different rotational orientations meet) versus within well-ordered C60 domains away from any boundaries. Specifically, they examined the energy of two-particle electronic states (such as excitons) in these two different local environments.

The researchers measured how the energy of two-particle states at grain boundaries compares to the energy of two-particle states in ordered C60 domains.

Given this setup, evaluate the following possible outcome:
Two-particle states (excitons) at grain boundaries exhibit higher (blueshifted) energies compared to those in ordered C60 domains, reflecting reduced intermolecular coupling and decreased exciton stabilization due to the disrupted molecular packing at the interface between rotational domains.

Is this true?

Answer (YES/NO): NO